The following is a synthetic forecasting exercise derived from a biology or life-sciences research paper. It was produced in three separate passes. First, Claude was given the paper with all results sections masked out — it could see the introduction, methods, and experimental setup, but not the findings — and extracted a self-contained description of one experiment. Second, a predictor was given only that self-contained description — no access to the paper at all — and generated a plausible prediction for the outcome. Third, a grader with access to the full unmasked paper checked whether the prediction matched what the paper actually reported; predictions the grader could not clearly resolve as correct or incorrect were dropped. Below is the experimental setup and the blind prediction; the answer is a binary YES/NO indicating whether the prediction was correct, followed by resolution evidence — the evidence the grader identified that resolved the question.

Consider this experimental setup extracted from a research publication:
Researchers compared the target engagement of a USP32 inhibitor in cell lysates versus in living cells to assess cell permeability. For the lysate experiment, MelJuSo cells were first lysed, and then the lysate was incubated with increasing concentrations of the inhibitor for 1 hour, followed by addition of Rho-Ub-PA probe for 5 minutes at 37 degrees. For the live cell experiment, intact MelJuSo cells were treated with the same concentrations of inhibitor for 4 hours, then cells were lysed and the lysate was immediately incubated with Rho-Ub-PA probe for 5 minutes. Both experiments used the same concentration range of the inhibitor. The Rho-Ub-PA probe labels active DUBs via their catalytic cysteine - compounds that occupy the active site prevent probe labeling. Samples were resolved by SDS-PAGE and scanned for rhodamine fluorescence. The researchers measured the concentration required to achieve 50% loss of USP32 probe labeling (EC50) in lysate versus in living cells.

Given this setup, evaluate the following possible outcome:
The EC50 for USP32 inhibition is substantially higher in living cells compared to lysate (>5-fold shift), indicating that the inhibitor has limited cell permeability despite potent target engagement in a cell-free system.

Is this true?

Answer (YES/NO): NO